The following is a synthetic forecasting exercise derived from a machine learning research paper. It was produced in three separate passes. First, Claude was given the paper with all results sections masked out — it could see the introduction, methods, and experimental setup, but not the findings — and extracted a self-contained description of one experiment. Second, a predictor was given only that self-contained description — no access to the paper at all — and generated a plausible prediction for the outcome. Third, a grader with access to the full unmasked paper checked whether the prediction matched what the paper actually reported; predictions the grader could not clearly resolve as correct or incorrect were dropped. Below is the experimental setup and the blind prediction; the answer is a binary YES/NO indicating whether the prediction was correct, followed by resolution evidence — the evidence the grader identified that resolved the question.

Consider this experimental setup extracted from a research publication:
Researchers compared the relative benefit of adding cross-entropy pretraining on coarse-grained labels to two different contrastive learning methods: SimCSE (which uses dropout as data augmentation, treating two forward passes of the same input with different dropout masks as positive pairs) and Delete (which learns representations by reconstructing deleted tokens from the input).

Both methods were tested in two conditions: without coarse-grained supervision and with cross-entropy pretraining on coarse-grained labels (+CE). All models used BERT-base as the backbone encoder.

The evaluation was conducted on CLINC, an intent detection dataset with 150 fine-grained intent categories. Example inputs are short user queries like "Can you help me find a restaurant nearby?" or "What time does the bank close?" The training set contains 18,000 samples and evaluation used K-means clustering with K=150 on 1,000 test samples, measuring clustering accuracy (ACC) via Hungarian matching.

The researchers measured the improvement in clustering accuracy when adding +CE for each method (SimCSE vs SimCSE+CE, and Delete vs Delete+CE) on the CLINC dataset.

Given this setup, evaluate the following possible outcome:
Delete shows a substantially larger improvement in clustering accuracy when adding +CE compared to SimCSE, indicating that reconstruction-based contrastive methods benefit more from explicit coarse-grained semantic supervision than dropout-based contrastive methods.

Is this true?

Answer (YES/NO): NO